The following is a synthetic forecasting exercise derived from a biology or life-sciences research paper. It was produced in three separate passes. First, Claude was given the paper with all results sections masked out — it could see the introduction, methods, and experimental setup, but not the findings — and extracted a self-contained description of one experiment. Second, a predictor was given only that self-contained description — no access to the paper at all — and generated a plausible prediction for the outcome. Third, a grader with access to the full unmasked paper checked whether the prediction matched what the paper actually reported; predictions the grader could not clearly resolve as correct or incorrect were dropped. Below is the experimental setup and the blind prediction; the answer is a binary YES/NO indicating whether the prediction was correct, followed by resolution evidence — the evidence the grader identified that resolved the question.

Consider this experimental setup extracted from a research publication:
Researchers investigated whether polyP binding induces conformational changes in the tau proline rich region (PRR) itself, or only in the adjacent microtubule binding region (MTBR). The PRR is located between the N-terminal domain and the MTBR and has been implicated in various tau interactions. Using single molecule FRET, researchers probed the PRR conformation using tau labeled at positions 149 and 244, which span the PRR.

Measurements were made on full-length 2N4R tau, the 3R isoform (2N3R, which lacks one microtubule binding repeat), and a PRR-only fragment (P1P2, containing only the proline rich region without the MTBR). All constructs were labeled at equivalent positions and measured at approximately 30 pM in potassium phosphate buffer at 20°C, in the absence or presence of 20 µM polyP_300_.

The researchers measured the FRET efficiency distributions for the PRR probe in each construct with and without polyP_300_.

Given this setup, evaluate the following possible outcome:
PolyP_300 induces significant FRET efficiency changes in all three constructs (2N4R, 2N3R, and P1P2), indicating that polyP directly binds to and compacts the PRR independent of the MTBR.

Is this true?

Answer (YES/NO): YES